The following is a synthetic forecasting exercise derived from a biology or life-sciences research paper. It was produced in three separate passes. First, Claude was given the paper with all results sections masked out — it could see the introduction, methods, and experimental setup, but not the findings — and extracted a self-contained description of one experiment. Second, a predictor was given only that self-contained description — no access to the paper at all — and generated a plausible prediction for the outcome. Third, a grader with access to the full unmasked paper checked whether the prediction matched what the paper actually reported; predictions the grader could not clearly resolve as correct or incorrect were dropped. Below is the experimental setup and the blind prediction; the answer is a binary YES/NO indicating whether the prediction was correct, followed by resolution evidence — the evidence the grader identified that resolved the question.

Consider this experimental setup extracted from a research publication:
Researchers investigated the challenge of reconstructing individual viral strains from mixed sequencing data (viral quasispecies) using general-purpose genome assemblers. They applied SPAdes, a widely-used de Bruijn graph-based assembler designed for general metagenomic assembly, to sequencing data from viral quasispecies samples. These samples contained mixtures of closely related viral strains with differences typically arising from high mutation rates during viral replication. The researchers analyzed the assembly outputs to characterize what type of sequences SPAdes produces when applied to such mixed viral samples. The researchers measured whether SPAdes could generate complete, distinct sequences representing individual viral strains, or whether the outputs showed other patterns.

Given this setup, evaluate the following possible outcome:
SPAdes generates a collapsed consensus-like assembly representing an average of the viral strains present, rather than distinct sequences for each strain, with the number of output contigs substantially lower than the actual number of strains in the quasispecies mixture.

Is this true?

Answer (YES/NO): NO